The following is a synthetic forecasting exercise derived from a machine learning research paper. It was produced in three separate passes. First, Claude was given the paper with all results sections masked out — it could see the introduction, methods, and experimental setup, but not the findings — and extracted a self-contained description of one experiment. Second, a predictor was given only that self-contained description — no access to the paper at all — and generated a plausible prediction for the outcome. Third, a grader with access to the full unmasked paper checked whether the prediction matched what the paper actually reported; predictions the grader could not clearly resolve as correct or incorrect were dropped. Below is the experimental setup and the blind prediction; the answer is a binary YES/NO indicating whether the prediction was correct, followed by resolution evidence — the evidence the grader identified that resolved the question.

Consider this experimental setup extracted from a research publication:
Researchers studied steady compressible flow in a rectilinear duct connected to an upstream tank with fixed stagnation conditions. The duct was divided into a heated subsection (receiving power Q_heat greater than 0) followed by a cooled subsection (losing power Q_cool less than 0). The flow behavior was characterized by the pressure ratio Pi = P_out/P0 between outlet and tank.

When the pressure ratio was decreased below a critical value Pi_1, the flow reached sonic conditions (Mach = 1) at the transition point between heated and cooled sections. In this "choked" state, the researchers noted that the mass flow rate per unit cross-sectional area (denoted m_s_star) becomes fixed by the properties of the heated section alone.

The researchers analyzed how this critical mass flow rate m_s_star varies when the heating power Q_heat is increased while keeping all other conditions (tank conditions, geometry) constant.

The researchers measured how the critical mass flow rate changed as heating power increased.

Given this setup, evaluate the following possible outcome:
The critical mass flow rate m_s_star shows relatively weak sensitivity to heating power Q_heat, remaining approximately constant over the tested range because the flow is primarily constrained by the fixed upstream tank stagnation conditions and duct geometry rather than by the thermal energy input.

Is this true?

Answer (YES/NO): NO